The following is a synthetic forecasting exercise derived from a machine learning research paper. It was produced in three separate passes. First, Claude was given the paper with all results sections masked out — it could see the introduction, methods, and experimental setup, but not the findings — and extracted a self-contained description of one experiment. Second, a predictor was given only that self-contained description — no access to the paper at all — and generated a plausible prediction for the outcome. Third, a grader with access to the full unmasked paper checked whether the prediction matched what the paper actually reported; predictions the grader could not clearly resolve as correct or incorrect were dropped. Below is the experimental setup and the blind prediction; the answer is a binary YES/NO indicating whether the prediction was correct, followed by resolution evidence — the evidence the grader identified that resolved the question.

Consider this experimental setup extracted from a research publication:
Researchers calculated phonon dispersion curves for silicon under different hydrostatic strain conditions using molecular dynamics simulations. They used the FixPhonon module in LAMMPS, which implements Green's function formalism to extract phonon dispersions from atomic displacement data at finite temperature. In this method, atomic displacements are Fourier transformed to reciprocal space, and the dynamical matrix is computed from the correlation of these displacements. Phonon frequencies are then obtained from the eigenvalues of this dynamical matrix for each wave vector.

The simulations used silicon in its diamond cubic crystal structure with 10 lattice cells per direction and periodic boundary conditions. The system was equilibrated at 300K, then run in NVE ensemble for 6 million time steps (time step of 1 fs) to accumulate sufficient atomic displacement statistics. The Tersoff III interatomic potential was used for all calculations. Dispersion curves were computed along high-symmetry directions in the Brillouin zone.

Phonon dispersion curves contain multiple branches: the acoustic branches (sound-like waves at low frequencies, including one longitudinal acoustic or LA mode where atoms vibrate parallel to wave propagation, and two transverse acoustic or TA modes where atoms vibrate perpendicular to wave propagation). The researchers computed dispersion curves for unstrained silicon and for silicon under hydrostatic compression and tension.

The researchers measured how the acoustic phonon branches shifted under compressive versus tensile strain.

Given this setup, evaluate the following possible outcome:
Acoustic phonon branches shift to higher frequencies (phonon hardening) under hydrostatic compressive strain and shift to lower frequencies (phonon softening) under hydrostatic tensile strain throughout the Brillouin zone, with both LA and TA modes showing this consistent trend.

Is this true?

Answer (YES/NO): NO